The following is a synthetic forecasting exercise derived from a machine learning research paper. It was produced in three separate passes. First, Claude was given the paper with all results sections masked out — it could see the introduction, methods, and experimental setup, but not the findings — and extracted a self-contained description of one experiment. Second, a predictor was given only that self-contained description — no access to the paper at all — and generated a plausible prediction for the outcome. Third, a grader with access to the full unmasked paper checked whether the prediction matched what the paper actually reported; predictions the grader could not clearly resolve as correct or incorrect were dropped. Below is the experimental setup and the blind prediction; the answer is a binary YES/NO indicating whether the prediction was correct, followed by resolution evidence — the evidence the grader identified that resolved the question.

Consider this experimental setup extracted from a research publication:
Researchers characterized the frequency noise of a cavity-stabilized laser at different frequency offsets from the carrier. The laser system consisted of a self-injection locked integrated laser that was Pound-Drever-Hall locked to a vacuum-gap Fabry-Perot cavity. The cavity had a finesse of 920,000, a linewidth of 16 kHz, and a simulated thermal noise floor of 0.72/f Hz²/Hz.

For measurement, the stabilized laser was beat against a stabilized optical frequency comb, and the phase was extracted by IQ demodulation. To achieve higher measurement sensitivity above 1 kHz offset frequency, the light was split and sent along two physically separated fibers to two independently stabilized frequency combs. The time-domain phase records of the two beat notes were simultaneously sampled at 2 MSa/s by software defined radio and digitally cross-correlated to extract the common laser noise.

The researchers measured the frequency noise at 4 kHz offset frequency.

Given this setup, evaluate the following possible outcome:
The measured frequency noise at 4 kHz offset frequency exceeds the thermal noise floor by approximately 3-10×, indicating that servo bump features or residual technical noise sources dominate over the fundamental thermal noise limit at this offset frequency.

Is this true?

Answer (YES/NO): YES